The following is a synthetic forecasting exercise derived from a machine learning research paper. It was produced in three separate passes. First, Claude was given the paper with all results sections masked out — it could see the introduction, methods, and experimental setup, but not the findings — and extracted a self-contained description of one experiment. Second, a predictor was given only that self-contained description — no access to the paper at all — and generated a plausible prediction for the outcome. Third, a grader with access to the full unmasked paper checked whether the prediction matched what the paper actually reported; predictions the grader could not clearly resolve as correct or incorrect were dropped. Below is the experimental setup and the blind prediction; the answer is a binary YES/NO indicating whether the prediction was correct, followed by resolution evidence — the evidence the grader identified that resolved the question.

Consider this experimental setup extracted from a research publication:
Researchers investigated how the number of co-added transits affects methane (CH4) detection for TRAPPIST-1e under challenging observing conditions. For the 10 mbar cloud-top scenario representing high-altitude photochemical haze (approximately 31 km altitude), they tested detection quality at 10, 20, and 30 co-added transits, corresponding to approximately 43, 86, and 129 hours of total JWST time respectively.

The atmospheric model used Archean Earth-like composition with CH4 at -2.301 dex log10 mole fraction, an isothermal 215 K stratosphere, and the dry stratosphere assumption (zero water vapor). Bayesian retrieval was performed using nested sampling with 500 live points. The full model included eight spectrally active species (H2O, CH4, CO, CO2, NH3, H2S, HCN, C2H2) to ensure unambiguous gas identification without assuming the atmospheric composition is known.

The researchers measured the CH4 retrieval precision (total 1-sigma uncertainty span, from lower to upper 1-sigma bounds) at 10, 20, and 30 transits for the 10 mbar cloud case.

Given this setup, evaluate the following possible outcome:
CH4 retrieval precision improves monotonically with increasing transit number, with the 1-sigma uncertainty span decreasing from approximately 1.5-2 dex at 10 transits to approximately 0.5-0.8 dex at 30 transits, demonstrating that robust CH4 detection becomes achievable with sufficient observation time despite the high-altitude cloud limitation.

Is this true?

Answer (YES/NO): NO